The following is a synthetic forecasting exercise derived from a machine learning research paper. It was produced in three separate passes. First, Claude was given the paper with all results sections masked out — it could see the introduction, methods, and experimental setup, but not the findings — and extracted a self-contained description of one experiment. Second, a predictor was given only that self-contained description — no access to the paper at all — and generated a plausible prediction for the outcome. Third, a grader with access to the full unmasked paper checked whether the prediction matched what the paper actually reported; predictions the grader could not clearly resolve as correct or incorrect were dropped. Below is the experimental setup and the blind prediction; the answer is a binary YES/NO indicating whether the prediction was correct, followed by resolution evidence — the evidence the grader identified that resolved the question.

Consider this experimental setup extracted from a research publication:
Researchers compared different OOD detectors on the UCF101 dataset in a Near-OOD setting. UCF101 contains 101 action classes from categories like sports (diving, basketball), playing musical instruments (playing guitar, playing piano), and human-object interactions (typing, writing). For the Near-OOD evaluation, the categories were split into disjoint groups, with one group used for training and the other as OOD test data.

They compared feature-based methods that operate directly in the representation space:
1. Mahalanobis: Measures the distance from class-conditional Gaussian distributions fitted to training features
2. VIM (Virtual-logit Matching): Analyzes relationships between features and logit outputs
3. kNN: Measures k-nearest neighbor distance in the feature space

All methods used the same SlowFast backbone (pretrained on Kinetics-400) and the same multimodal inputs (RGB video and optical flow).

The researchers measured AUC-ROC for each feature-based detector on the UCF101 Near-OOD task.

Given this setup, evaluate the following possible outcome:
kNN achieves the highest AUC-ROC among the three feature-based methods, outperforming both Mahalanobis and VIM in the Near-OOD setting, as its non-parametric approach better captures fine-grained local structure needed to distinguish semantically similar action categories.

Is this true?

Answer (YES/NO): NO